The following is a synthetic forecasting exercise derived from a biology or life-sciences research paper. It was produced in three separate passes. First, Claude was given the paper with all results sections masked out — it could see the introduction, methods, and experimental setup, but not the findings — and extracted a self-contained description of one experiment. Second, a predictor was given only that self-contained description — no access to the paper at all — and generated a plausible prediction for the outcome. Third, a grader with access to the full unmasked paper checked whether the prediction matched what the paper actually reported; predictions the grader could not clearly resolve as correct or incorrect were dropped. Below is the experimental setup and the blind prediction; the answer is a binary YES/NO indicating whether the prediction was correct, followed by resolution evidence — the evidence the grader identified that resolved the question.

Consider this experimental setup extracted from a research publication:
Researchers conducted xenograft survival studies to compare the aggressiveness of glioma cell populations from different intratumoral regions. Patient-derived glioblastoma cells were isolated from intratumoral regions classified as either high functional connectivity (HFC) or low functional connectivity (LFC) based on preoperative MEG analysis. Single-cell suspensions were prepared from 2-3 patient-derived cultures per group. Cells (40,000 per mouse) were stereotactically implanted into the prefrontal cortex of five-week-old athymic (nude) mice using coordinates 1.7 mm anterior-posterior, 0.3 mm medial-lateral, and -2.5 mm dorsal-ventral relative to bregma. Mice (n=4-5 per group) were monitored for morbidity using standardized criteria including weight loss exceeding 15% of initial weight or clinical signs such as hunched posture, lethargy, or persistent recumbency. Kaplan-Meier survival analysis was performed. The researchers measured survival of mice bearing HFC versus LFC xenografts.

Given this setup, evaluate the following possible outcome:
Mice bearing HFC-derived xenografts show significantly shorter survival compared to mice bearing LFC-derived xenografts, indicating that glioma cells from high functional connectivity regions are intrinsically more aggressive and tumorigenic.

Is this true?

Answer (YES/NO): YES